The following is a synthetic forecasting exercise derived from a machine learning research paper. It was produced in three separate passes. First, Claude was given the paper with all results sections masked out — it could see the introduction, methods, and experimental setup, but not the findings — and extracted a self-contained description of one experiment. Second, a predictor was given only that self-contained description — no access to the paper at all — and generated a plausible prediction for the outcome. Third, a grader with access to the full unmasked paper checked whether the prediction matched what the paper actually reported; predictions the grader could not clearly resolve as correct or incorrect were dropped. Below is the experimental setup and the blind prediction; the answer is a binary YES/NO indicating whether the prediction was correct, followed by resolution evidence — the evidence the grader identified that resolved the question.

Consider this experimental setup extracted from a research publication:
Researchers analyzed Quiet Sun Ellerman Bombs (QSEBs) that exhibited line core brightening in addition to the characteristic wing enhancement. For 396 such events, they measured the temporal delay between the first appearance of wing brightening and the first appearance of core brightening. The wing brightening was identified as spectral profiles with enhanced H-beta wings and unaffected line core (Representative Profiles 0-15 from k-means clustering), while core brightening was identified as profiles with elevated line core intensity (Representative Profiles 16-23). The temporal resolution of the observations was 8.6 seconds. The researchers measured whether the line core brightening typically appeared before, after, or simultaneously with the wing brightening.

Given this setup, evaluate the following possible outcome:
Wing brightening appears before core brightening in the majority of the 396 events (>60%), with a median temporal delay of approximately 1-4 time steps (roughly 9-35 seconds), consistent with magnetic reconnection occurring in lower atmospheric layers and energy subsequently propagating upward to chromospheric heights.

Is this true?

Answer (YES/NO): NO